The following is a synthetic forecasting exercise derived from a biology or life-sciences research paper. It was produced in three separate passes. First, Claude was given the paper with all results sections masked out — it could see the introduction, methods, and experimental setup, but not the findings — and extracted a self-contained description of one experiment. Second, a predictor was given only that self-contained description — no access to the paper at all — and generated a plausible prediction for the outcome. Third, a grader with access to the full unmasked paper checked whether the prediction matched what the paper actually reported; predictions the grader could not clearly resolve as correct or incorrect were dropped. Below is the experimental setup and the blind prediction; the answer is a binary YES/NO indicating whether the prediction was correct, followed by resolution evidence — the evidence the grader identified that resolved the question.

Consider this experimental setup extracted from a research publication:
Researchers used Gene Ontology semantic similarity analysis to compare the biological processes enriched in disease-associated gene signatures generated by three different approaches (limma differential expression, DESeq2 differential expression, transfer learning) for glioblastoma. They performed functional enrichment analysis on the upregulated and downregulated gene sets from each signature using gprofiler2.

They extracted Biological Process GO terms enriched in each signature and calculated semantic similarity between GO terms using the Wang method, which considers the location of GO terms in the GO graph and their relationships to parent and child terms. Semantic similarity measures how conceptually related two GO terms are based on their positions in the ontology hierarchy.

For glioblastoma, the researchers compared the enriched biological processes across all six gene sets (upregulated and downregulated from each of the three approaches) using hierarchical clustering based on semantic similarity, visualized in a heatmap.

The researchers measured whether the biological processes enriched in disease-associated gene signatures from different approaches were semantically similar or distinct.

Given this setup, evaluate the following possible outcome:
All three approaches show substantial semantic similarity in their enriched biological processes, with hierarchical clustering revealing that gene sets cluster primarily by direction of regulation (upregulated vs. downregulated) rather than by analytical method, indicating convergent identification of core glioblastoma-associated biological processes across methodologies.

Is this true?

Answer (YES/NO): NO